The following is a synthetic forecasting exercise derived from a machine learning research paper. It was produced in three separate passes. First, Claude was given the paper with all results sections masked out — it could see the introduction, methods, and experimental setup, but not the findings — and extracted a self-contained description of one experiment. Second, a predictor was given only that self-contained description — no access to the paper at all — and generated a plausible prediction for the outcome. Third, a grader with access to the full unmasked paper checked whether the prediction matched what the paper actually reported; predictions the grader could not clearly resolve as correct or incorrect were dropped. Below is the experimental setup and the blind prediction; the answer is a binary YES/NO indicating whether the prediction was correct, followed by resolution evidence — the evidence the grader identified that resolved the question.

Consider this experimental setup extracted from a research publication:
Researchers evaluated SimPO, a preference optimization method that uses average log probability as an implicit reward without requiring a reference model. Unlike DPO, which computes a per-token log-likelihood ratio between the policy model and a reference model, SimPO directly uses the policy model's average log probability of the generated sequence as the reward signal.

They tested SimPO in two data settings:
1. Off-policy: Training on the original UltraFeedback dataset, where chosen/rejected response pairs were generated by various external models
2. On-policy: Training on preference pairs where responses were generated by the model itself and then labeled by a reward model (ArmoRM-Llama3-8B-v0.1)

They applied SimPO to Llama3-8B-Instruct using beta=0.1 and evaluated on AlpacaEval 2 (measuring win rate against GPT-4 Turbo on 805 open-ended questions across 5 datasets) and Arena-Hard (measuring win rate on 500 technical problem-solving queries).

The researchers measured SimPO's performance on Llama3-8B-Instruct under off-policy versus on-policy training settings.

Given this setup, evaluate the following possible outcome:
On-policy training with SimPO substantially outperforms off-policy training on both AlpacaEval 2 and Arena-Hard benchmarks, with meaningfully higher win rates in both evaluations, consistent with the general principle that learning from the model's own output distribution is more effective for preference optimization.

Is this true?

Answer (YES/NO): YES